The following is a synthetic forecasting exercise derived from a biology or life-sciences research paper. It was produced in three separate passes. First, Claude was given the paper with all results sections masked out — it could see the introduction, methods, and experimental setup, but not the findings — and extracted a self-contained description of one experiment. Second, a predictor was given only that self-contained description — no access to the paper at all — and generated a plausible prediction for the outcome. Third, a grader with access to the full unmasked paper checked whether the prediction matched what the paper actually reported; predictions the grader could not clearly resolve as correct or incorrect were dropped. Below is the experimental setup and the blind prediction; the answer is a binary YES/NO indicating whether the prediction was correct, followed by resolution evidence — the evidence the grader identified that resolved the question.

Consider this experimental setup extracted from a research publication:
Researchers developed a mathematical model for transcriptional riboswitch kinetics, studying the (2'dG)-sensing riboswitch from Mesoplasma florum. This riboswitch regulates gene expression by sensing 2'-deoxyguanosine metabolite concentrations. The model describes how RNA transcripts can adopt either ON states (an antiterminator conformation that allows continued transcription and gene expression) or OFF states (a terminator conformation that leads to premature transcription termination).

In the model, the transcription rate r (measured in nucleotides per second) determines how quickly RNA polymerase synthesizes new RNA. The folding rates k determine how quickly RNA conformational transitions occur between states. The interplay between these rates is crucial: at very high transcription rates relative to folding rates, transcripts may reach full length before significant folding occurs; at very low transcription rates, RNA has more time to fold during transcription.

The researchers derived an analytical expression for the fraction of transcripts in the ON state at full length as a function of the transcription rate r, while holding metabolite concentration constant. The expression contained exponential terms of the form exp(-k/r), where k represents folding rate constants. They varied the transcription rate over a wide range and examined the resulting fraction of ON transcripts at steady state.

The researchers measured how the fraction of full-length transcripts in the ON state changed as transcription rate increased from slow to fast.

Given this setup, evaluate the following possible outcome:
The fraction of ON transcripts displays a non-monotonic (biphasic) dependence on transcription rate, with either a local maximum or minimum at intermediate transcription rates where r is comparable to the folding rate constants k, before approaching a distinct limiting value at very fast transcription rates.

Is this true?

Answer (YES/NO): NO